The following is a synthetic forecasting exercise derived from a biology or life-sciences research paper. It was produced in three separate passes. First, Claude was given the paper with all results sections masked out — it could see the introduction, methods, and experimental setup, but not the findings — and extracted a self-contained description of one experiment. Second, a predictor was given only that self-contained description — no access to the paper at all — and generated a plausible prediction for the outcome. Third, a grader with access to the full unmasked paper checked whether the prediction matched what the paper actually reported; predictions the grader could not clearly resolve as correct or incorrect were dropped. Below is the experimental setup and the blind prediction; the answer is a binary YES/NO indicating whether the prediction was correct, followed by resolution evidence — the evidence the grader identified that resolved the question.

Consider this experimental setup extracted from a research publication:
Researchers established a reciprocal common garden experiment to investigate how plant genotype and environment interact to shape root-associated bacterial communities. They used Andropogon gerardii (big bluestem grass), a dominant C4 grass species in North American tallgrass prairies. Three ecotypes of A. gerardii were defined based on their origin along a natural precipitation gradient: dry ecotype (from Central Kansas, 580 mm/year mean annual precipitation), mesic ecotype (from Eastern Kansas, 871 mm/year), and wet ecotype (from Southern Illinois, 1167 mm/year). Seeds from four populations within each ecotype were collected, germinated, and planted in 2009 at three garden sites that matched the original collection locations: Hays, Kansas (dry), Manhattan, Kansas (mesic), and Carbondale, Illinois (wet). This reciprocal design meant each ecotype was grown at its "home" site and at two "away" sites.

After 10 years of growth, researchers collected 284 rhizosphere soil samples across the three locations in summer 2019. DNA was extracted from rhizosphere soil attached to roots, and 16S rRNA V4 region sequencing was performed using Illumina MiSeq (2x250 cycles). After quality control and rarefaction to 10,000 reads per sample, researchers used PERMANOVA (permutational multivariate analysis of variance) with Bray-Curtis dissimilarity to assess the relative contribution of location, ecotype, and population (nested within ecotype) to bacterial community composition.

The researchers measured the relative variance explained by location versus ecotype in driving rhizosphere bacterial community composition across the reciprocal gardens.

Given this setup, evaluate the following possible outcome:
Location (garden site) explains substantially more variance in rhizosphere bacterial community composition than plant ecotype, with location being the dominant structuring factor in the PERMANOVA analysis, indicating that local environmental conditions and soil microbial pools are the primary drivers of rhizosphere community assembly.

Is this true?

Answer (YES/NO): YES